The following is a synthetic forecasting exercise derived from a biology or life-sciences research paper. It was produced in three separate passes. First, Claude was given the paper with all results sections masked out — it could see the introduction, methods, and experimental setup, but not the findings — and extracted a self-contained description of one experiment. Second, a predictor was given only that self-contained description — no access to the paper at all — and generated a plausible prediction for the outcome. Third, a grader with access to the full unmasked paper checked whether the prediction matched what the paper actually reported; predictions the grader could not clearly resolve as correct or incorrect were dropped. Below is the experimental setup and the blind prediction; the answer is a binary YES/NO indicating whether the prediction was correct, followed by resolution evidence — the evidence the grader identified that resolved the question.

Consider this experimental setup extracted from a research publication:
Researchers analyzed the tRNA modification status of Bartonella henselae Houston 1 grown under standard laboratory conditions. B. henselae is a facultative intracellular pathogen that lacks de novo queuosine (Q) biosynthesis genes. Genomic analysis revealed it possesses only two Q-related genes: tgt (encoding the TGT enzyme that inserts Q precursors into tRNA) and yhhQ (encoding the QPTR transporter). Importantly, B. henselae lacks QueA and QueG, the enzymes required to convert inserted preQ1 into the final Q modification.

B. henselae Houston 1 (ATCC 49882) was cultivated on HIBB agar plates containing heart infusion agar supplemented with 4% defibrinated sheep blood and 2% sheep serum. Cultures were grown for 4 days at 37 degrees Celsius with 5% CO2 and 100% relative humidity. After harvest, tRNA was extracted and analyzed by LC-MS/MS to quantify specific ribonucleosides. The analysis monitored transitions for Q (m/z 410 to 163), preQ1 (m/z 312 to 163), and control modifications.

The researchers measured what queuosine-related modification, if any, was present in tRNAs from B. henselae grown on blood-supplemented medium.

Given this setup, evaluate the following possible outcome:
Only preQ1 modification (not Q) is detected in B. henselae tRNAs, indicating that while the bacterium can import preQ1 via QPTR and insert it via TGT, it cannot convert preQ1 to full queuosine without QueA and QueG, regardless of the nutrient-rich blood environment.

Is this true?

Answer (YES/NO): NO